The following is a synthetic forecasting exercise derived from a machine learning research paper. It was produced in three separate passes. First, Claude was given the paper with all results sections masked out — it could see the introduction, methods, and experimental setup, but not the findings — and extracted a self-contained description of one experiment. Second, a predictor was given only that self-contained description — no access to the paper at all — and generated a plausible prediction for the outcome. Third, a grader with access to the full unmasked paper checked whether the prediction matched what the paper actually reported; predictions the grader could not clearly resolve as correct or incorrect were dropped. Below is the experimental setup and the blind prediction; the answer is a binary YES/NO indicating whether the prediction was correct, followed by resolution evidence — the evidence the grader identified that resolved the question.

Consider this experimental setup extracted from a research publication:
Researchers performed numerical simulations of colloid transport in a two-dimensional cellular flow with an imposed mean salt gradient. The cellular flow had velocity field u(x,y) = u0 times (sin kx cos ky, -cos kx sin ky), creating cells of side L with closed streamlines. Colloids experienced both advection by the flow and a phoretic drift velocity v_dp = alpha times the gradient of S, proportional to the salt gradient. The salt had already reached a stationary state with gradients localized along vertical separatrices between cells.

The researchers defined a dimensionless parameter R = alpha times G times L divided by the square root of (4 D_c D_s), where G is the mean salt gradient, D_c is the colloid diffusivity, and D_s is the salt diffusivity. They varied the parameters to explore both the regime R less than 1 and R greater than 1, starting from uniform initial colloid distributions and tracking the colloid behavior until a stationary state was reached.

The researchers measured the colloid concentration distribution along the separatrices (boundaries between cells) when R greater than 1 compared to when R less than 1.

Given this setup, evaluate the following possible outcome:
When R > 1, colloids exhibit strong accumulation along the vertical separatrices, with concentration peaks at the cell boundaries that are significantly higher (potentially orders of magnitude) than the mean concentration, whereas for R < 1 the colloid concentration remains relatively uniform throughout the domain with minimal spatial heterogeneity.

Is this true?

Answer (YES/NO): NO